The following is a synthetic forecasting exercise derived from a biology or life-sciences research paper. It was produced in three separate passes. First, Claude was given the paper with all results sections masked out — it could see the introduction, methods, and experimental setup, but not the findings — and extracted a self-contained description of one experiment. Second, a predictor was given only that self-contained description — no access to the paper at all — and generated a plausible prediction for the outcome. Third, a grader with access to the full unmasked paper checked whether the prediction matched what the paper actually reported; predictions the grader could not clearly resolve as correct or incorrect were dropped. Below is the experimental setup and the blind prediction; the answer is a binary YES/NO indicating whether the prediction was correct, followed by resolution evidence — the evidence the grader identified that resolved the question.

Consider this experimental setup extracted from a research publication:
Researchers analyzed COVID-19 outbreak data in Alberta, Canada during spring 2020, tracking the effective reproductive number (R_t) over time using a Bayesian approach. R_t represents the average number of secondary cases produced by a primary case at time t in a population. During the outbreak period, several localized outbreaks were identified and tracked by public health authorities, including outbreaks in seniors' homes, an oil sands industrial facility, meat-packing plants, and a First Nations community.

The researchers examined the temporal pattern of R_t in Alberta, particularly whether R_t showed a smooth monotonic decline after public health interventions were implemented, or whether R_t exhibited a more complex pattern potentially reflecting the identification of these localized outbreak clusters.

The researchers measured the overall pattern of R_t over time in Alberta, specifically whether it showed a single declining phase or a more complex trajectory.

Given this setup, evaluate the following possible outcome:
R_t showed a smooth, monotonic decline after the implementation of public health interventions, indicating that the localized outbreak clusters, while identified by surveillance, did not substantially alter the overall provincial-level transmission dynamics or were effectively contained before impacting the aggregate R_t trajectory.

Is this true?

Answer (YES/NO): NO